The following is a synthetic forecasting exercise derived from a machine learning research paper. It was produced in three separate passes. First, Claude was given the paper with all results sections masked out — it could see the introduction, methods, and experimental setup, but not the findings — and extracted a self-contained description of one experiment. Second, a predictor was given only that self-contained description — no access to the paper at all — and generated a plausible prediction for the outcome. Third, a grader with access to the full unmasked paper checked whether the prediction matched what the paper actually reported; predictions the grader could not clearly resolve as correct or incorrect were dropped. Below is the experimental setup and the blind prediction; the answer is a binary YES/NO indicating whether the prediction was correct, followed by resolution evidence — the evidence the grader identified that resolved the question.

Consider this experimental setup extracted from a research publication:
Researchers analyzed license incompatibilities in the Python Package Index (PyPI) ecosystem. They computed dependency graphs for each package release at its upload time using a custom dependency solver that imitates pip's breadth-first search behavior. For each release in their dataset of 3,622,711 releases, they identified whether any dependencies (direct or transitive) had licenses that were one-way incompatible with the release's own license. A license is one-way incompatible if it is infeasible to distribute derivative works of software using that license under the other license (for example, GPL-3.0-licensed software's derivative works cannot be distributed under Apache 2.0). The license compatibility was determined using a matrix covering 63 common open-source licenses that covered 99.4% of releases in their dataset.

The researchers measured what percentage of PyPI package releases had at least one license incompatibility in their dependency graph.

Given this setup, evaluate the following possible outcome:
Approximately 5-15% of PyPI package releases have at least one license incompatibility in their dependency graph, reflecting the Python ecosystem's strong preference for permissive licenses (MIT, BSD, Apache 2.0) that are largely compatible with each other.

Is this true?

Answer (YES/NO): YES